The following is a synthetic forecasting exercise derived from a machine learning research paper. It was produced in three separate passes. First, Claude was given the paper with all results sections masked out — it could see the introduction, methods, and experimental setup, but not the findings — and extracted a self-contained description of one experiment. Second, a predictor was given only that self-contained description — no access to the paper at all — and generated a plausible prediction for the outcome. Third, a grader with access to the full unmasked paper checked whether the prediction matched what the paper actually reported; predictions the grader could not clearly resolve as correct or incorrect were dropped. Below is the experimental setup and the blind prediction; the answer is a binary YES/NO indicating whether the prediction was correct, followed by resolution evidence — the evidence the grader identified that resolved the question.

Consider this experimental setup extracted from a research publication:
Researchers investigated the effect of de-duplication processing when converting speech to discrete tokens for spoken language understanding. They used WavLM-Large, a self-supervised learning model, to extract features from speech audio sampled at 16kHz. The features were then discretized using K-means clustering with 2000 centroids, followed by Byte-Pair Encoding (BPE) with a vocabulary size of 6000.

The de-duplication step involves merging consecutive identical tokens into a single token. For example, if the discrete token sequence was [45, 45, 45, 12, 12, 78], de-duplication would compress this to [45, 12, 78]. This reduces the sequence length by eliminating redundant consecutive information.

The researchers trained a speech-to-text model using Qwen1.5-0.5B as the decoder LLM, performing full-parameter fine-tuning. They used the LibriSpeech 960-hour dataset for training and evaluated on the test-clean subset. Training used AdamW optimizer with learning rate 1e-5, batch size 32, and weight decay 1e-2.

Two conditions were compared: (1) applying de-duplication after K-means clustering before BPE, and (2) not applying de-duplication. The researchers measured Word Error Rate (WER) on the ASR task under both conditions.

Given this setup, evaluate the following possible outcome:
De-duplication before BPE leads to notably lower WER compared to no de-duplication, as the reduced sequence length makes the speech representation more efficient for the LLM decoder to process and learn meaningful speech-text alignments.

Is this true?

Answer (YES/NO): YES